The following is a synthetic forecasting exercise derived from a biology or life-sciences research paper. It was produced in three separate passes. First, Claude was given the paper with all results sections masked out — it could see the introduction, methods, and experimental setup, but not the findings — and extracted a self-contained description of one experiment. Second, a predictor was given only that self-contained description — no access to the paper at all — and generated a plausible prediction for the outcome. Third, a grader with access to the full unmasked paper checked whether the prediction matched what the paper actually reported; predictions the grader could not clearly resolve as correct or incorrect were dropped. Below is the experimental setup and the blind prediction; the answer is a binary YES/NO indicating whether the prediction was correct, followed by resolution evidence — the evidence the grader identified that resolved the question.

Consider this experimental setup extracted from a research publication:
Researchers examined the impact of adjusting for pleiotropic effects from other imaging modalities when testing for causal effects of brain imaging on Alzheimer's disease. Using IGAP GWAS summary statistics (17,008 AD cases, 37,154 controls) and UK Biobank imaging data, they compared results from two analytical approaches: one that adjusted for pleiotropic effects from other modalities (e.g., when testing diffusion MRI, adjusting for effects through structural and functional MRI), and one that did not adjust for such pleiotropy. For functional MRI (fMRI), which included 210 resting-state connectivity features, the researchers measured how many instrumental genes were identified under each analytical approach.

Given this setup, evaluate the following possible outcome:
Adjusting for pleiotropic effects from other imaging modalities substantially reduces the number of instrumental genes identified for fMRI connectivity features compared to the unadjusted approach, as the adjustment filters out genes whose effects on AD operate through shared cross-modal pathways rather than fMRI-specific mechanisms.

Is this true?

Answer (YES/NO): YES